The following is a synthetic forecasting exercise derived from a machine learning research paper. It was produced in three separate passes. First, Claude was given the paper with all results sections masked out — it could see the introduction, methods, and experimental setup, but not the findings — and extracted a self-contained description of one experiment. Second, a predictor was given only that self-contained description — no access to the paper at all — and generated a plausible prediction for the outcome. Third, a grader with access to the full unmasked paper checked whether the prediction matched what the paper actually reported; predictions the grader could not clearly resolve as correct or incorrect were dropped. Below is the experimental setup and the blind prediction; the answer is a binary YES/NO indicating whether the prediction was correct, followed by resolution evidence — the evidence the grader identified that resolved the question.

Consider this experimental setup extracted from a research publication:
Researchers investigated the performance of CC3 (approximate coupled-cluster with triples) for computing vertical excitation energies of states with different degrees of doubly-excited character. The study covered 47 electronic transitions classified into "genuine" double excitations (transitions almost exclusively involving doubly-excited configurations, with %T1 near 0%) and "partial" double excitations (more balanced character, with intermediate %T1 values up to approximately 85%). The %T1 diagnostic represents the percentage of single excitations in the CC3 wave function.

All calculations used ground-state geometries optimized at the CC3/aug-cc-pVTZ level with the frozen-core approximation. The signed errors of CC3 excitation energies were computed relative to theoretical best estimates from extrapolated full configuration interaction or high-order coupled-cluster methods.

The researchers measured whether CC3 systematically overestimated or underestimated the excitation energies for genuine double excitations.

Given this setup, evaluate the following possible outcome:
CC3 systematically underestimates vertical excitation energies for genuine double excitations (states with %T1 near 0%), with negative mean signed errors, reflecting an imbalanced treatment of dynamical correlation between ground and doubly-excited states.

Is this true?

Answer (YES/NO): NO